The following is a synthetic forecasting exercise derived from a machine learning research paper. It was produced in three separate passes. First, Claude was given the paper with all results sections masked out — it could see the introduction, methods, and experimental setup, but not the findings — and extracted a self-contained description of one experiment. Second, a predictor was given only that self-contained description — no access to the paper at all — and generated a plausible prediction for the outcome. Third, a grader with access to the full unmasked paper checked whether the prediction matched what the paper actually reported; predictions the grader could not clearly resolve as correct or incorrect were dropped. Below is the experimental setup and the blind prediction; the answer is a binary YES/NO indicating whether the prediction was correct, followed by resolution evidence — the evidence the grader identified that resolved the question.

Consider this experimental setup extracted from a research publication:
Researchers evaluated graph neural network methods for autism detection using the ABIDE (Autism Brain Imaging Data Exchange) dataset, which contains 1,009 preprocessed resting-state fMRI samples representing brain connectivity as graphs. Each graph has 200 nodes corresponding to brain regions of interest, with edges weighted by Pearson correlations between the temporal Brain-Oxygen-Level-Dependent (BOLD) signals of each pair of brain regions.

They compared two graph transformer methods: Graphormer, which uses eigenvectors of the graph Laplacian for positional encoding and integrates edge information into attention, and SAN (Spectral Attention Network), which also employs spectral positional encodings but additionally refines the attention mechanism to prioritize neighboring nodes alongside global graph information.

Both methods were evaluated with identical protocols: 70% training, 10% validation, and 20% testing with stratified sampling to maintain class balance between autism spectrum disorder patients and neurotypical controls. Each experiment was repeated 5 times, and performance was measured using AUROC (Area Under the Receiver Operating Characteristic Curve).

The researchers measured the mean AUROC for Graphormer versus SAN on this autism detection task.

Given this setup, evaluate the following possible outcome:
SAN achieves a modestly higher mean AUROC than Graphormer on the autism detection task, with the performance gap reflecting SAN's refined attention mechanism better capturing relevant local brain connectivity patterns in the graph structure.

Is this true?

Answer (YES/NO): NO